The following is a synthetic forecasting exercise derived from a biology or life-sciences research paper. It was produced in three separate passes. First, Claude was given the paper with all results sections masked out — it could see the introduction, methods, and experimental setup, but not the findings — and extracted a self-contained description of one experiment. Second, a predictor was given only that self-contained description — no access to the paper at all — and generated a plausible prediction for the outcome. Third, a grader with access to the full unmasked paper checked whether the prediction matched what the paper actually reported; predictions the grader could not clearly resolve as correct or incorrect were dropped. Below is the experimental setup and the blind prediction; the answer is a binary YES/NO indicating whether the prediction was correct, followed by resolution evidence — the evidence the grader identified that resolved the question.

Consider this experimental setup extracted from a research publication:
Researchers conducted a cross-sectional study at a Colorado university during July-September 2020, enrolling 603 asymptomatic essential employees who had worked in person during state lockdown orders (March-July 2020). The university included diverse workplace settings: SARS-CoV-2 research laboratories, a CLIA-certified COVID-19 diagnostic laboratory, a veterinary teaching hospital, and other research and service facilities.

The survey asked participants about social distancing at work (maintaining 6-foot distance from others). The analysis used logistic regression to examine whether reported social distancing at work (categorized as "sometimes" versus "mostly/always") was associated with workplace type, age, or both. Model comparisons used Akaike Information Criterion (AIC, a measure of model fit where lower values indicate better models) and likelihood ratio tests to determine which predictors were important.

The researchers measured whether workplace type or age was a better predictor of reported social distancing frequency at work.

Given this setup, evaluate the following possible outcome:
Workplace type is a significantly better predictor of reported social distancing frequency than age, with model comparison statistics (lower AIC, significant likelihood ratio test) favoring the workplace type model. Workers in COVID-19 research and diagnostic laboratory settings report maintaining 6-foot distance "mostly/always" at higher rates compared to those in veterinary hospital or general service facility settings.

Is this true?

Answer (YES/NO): NO